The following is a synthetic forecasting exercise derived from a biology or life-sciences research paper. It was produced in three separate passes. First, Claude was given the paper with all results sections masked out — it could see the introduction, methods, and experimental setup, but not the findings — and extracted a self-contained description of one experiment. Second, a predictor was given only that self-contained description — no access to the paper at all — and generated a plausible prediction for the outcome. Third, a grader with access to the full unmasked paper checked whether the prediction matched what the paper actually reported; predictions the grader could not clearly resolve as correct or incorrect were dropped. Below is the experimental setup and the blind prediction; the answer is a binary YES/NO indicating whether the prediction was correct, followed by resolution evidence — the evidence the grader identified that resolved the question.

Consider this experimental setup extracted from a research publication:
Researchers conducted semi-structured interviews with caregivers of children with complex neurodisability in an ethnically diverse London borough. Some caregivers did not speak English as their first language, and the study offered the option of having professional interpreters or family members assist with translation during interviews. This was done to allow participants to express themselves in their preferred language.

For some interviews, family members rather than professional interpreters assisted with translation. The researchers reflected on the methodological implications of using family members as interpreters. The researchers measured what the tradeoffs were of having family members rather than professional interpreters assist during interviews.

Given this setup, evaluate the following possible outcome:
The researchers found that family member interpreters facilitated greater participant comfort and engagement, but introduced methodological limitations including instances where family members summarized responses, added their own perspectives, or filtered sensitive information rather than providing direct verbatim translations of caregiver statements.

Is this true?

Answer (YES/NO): NO